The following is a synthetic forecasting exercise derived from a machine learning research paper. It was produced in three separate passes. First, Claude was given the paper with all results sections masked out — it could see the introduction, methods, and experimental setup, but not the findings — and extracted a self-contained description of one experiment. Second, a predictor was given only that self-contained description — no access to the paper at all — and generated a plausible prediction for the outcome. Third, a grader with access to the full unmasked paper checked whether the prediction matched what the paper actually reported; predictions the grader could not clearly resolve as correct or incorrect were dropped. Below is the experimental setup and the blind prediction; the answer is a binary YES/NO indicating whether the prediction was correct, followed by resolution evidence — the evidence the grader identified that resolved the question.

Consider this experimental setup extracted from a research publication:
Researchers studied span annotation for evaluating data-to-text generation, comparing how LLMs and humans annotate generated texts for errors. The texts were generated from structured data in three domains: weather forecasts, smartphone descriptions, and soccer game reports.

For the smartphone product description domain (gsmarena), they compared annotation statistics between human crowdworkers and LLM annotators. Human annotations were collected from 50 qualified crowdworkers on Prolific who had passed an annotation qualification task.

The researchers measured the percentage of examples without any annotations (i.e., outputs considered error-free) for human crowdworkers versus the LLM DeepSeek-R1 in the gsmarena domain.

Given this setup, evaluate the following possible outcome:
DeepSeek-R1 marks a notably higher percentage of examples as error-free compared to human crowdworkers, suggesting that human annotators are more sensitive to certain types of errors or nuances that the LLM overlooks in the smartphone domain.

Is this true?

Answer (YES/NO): YES